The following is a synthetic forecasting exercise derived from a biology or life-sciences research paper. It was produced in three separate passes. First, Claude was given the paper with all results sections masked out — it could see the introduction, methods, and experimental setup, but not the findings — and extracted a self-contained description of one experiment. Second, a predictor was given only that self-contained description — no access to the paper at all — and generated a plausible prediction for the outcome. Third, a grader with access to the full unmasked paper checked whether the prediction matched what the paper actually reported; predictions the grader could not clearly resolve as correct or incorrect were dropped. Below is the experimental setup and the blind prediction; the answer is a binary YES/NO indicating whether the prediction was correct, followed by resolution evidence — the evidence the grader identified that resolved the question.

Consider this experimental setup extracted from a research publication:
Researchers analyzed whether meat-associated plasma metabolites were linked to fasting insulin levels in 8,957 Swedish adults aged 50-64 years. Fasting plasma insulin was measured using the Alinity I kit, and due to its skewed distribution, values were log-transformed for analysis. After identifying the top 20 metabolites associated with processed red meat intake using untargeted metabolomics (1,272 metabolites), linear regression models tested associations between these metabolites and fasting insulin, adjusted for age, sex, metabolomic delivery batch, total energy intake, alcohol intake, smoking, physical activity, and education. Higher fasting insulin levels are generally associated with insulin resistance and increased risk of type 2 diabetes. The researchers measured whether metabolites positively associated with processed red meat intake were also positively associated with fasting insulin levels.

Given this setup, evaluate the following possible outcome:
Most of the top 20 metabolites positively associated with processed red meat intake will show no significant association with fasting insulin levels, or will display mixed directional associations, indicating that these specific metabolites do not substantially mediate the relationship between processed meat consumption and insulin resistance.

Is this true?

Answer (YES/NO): NO